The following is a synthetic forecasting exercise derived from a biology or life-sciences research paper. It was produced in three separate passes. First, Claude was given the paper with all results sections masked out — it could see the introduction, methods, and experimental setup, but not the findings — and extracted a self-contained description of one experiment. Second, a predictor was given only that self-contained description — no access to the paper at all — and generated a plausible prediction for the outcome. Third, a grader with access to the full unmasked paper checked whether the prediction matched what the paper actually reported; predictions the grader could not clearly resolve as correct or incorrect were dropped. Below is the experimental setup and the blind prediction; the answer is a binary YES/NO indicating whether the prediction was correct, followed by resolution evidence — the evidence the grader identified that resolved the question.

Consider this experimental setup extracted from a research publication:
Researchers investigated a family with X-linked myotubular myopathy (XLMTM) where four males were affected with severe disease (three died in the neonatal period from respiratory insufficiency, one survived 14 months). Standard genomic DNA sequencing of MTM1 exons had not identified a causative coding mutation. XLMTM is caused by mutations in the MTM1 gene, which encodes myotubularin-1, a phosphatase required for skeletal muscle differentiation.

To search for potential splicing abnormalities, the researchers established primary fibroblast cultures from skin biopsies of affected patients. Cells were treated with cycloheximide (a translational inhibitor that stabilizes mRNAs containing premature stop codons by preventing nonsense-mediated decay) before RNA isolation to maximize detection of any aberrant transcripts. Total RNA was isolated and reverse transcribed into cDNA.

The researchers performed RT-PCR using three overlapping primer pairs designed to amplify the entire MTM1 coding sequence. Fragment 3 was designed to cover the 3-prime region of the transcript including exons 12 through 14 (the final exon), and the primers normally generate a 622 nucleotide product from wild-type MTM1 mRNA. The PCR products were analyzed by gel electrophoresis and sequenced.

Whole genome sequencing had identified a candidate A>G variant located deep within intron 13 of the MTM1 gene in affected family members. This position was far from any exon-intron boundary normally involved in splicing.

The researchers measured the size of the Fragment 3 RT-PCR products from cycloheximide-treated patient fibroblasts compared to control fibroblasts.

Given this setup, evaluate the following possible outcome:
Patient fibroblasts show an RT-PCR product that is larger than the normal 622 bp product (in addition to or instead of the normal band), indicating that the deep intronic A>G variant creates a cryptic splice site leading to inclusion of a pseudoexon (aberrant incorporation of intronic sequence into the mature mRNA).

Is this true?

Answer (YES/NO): YES